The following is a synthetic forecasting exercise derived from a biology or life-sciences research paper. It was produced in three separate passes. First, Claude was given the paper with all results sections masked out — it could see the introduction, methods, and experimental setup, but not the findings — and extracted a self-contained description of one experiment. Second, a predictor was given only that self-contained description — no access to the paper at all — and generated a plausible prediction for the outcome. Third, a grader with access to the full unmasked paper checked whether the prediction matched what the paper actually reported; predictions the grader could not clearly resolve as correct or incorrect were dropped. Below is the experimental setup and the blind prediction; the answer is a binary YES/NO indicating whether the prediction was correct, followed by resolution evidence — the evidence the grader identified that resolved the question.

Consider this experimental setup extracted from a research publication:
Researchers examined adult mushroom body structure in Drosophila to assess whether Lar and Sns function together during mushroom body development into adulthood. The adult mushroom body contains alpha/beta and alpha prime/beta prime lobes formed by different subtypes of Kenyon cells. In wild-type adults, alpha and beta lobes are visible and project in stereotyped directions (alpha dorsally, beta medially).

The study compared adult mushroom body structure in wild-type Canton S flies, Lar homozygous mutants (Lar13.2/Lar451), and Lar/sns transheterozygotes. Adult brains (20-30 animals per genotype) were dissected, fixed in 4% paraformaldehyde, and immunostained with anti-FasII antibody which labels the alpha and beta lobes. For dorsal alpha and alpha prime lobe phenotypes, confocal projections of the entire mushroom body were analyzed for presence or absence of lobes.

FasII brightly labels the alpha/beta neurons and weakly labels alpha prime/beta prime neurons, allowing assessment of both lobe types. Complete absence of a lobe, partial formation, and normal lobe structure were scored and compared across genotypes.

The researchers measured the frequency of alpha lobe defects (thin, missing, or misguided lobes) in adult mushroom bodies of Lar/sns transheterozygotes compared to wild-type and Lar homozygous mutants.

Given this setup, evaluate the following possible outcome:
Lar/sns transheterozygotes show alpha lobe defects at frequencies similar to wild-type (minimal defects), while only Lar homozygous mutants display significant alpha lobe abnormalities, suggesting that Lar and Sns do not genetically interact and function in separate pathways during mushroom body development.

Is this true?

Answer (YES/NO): NO